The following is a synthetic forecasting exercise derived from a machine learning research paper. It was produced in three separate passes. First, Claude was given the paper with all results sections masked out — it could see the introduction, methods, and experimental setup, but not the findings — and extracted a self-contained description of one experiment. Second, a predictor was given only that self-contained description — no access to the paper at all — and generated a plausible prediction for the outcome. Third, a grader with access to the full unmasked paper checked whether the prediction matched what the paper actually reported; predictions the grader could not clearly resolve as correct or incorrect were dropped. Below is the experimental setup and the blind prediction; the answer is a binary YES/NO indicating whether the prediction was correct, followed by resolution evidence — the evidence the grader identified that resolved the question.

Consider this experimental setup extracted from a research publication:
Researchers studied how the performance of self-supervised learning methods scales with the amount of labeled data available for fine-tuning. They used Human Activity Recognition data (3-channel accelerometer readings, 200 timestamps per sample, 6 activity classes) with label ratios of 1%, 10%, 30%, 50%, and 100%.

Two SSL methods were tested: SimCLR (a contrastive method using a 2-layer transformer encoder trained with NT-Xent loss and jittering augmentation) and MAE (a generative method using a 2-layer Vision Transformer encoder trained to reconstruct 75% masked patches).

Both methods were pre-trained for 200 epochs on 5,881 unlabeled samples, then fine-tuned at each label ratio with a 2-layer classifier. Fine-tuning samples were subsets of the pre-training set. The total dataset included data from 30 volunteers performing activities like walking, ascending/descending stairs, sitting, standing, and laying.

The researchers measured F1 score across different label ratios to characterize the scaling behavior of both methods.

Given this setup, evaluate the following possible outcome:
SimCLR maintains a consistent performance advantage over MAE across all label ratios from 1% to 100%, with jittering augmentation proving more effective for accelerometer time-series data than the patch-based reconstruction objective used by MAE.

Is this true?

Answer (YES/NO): NO